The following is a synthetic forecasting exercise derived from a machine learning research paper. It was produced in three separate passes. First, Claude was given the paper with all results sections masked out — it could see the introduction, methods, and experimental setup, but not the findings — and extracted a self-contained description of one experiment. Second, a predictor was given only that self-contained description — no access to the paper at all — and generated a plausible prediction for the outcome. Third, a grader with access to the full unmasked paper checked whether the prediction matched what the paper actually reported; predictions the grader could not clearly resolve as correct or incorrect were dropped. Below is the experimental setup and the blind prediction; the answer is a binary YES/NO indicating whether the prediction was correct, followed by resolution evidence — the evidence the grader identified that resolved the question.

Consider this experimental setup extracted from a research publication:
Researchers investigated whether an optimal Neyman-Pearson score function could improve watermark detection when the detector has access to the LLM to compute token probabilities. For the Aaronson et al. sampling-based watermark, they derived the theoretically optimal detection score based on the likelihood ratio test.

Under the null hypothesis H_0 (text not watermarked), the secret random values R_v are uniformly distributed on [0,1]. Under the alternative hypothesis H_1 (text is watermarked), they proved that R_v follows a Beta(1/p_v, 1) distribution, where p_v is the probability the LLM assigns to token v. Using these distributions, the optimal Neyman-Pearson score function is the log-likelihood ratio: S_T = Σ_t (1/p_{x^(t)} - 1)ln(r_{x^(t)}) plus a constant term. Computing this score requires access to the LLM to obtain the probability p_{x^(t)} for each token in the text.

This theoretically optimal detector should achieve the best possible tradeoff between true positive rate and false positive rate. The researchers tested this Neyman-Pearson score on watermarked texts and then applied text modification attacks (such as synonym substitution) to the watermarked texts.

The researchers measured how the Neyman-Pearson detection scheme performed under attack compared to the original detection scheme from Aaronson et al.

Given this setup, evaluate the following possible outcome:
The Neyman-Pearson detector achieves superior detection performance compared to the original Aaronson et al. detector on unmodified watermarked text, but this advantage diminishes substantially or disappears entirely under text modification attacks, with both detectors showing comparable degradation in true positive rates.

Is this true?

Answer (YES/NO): NO